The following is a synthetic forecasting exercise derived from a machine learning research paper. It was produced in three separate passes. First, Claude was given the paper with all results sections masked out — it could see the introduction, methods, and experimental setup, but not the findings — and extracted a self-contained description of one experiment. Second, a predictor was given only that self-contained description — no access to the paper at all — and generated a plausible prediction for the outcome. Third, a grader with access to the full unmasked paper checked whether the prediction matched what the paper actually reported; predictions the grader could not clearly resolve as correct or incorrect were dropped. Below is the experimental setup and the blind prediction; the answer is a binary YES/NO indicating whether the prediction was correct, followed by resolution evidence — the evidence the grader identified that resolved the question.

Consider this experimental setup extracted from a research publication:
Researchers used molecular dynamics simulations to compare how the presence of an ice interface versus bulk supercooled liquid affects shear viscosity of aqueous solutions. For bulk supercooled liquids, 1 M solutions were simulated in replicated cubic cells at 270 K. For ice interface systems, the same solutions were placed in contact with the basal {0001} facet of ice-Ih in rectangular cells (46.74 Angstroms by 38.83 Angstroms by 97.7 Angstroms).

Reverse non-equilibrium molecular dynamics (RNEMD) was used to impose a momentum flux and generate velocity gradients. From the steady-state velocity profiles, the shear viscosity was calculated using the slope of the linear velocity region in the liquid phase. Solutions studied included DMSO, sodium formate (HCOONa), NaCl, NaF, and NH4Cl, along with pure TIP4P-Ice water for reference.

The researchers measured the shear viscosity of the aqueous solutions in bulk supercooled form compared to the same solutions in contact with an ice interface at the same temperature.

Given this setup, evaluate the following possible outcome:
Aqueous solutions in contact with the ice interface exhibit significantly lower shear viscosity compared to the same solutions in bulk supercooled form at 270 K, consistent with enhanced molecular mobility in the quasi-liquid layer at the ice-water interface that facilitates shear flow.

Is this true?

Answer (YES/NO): NO